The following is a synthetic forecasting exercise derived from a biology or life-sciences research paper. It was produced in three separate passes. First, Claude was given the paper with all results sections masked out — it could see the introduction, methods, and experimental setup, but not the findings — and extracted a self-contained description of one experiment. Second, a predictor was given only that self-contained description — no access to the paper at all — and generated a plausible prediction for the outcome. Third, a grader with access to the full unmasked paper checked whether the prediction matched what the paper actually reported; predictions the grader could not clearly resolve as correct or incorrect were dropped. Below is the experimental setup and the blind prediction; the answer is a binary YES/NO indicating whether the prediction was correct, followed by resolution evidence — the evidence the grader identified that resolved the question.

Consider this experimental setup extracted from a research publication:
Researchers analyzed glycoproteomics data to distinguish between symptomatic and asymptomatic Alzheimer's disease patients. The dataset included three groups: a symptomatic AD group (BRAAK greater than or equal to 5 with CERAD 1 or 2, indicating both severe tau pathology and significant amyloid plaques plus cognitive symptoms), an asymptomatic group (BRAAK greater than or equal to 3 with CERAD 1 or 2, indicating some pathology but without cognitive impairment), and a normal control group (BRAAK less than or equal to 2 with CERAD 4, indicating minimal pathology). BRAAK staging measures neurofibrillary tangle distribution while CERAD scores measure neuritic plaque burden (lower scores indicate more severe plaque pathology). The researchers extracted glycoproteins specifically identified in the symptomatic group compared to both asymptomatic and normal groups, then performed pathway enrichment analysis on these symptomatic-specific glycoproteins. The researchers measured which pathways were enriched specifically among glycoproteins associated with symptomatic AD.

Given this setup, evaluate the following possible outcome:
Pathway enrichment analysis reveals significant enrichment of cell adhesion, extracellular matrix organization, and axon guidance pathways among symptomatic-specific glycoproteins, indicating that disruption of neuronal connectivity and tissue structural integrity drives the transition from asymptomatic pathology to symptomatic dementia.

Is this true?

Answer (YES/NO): NO